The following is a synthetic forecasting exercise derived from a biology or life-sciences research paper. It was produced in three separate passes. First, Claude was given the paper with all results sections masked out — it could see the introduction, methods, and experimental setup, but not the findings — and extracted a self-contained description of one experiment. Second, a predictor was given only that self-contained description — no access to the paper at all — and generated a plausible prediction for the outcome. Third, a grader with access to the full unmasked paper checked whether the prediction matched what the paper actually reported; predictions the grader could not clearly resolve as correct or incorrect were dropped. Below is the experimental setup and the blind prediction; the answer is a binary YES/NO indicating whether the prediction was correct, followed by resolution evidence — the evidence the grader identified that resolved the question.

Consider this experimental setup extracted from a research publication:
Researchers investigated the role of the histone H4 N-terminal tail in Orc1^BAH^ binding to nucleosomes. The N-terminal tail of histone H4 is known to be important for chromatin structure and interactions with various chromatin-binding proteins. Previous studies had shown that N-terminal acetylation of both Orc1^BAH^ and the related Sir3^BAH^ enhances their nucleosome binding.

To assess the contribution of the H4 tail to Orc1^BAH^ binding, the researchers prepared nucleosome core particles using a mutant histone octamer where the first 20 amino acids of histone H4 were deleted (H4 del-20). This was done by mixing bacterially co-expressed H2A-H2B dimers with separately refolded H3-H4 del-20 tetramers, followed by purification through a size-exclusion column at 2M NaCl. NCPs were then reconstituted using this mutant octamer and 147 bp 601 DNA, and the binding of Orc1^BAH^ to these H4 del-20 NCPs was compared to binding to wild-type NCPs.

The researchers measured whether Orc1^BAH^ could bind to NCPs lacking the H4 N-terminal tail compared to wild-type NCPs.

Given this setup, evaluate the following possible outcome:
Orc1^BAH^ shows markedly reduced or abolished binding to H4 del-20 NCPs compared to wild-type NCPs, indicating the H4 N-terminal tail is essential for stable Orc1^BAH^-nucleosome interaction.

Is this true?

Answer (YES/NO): YES